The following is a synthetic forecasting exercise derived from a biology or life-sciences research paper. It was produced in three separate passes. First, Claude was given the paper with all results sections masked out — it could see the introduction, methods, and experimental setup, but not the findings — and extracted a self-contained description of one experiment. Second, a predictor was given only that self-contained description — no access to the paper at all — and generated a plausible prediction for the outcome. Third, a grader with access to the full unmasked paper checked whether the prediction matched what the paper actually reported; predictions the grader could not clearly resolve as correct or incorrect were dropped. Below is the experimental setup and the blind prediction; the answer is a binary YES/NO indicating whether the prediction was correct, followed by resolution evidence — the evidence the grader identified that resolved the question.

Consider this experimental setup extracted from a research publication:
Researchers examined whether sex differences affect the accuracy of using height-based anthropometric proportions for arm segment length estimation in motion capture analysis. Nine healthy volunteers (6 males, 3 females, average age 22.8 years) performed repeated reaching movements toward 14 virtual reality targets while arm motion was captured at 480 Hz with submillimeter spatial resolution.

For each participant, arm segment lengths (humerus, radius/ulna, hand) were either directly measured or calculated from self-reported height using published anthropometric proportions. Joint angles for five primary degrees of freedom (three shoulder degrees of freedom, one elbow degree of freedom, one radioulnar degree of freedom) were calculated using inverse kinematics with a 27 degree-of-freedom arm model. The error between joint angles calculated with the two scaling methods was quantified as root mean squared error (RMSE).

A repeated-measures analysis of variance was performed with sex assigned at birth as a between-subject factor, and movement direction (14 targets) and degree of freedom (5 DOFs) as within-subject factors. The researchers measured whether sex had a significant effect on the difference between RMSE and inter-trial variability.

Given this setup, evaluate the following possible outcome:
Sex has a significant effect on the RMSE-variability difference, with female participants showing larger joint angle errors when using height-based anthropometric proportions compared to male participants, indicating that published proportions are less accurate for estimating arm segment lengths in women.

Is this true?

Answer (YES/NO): NO